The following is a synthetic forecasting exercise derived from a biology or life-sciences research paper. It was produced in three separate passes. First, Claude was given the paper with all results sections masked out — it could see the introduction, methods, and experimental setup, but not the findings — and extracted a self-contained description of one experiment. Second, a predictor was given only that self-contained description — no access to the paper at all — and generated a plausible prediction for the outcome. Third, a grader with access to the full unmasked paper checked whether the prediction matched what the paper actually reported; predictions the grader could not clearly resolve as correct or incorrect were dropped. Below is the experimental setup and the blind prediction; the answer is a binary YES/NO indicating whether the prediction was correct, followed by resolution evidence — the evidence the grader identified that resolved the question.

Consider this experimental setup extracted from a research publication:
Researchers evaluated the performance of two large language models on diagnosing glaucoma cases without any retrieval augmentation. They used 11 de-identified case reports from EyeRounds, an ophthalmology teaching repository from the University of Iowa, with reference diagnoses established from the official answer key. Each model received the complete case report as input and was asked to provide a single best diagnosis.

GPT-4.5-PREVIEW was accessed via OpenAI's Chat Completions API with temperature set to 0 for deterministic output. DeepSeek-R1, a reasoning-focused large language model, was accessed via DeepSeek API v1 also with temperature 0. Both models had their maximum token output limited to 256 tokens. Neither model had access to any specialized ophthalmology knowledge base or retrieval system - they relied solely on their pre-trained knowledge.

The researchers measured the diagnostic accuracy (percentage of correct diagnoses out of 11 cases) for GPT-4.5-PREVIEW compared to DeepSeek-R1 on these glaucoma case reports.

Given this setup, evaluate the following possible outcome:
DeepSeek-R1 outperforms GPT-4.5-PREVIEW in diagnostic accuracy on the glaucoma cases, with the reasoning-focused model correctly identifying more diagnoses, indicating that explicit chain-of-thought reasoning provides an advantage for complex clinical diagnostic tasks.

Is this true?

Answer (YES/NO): NO